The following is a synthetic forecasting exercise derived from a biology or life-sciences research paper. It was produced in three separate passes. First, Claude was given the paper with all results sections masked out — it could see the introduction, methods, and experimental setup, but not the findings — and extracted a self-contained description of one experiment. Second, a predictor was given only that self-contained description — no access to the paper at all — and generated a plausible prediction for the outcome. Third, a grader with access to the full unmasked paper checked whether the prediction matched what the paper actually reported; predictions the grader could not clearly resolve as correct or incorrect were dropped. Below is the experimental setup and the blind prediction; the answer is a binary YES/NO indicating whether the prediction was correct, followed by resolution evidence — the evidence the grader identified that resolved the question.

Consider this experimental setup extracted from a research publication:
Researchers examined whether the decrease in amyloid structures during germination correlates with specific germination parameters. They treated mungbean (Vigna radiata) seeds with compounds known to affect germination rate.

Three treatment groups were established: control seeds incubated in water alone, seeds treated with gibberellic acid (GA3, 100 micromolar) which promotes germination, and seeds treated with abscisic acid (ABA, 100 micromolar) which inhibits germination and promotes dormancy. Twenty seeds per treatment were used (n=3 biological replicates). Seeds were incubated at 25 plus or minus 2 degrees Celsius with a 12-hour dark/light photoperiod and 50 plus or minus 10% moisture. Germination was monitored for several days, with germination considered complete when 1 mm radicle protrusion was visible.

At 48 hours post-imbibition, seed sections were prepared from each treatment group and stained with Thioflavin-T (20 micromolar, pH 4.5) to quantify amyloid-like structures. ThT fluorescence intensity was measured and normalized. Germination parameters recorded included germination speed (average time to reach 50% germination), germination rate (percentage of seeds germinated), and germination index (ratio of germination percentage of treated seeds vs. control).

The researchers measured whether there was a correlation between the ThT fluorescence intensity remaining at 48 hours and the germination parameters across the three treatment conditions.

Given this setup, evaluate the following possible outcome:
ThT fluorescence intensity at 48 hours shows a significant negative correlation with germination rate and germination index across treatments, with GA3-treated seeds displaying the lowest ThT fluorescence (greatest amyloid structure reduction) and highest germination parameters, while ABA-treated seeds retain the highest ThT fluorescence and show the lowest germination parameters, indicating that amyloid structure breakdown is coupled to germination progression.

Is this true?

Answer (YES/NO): YES